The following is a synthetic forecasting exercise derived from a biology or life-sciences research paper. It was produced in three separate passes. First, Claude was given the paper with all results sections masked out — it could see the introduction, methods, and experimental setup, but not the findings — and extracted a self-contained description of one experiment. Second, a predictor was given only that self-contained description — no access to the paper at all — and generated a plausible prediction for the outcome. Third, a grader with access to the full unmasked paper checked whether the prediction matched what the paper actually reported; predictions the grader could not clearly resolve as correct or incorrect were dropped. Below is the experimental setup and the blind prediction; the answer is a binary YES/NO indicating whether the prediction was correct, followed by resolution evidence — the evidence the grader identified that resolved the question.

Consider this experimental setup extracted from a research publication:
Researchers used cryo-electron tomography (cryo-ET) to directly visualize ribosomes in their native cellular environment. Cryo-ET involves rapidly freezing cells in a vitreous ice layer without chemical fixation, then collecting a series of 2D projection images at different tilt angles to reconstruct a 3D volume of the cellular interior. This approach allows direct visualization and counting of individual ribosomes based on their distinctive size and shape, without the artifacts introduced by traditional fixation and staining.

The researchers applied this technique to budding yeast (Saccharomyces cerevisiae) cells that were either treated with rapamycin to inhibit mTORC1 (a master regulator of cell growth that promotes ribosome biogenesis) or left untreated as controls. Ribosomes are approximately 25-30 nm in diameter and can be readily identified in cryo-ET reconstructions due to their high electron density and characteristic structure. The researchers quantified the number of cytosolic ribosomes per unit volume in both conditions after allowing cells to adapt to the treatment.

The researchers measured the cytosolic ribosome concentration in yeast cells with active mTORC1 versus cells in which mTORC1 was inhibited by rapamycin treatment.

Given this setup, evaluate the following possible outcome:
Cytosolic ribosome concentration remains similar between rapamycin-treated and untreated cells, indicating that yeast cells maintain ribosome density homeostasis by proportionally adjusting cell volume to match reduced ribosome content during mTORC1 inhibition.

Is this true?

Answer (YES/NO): NO